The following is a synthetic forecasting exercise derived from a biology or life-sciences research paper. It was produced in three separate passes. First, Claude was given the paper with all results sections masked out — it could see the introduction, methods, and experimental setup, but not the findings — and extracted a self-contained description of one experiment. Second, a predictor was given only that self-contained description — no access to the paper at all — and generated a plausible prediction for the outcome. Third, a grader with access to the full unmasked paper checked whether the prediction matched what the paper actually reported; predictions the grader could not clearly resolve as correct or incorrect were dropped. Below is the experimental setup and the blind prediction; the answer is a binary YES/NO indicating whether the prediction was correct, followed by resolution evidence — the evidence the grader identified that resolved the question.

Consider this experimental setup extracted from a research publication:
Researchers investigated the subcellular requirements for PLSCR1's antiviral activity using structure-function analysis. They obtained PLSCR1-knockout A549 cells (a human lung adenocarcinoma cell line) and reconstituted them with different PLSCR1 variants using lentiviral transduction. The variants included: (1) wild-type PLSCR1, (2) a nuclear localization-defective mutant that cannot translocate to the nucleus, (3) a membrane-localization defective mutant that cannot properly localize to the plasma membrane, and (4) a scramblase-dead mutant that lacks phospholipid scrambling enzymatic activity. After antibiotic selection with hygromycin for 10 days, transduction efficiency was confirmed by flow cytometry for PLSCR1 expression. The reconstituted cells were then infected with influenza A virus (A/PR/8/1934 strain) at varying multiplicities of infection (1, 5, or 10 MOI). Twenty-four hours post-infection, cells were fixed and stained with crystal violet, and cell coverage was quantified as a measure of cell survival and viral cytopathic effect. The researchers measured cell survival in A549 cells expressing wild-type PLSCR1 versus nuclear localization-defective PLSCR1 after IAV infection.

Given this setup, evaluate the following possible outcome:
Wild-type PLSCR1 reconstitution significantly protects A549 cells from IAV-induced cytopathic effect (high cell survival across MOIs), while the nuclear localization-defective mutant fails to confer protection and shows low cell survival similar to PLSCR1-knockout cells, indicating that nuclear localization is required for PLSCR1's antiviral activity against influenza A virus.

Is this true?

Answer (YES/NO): NO